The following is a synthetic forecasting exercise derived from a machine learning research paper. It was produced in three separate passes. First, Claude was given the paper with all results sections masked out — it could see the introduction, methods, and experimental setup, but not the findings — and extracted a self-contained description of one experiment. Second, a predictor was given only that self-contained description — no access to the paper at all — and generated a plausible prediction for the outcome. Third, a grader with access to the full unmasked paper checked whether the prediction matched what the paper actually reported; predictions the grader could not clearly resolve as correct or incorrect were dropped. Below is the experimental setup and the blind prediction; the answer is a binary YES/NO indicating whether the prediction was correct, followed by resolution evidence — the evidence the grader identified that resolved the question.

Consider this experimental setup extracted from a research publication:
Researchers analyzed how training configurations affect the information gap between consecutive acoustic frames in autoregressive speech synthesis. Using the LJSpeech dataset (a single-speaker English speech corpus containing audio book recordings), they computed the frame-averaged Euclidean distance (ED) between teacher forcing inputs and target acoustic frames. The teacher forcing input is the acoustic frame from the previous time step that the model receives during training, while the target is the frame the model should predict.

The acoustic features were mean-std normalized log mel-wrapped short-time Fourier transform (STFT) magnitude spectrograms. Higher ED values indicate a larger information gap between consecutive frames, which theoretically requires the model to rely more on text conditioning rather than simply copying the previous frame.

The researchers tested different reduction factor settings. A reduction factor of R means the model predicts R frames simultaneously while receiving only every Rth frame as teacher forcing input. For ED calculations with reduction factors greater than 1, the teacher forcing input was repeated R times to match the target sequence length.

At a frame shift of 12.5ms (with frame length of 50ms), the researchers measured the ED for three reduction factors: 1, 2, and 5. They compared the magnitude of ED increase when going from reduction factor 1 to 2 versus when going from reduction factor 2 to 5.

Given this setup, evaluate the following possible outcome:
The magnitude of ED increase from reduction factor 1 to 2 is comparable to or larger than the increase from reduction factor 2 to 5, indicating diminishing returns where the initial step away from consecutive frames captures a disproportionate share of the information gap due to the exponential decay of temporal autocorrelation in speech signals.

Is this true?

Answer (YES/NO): NO